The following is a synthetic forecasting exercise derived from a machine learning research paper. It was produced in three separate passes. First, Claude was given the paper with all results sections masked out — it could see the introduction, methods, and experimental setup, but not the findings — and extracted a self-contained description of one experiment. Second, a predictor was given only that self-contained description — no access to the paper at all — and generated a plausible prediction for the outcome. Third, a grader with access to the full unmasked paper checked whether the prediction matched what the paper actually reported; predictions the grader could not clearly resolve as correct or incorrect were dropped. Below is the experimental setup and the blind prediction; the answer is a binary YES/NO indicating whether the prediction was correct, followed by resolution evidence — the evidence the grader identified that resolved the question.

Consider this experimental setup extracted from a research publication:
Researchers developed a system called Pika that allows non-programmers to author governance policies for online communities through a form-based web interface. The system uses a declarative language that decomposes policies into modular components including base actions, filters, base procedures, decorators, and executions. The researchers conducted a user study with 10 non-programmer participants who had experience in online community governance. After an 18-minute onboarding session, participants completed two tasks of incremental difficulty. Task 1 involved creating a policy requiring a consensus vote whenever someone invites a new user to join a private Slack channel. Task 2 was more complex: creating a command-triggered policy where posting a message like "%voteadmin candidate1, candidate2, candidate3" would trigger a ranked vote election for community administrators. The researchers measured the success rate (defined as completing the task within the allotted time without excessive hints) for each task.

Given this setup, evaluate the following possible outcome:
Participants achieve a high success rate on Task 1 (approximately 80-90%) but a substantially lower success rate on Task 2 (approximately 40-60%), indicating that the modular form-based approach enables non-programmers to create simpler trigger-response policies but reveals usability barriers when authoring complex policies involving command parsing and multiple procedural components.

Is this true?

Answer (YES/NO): NO